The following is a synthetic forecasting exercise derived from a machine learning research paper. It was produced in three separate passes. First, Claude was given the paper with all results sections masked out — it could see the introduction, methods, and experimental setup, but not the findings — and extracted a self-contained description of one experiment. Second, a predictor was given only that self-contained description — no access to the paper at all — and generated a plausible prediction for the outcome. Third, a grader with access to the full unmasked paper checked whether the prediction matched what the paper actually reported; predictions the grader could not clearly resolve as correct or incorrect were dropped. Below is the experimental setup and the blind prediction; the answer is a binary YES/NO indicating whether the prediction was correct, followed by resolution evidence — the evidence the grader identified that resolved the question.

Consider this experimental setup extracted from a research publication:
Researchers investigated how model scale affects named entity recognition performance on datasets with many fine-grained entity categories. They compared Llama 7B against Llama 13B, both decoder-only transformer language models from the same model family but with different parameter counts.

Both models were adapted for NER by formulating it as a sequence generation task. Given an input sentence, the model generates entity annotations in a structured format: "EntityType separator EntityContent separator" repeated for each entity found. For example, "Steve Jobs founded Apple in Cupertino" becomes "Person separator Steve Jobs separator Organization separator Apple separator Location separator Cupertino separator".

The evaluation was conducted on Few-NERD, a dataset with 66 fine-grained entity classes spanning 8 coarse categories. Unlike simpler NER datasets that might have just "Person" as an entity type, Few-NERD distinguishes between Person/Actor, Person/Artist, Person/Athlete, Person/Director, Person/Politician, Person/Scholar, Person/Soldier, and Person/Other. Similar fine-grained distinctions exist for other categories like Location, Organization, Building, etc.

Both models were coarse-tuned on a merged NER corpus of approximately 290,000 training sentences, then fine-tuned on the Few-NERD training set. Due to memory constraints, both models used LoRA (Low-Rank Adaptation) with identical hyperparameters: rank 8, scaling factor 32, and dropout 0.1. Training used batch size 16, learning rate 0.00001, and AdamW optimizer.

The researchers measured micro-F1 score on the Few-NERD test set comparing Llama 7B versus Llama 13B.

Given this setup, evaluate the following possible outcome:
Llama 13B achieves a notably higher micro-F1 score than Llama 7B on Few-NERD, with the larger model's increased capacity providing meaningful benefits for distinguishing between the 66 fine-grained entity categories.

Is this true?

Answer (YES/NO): NO